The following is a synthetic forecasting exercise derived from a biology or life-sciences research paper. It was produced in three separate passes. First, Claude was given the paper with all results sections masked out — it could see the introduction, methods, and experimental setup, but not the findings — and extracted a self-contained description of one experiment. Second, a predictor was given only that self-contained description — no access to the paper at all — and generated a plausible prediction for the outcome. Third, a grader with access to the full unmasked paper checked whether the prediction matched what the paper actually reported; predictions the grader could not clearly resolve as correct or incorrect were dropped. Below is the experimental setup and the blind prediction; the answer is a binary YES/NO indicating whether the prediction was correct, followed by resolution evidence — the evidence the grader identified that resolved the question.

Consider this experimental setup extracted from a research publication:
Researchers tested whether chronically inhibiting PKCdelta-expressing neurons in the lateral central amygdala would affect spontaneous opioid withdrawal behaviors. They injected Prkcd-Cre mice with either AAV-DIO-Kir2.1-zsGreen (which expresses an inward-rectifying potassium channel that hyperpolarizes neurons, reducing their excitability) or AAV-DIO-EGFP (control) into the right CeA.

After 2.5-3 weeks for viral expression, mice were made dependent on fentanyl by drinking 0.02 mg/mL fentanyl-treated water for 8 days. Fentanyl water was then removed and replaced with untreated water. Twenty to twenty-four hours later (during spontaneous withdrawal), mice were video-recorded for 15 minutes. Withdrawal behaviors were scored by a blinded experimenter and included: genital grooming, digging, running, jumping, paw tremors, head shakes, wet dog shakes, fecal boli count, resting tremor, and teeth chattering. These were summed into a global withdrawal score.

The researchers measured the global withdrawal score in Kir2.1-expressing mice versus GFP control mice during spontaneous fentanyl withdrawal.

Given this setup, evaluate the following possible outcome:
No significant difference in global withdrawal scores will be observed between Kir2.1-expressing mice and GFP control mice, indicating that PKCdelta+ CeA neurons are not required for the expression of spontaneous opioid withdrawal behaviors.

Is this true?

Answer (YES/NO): NO